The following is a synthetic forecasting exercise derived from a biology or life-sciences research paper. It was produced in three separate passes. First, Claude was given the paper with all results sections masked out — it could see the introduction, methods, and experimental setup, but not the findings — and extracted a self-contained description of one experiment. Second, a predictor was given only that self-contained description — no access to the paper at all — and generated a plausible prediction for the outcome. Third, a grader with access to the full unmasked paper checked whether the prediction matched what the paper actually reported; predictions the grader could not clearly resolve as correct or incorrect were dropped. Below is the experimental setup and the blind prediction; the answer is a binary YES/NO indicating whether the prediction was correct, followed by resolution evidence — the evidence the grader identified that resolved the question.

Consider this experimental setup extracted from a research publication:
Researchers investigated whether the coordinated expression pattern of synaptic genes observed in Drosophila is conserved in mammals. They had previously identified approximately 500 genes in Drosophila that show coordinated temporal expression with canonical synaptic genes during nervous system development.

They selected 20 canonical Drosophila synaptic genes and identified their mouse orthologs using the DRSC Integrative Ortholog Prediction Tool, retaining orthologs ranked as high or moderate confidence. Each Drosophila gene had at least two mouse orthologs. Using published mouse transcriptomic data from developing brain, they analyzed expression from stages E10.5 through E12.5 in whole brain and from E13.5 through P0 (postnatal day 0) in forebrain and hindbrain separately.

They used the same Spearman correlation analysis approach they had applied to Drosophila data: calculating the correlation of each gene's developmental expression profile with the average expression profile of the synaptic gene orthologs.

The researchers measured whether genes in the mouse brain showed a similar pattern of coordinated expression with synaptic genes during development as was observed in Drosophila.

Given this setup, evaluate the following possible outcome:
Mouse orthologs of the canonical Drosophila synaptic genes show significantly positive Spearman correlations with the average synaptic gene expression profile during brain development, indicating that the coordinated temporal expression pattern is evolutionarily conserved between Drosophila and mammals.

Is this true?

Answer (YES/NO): YES